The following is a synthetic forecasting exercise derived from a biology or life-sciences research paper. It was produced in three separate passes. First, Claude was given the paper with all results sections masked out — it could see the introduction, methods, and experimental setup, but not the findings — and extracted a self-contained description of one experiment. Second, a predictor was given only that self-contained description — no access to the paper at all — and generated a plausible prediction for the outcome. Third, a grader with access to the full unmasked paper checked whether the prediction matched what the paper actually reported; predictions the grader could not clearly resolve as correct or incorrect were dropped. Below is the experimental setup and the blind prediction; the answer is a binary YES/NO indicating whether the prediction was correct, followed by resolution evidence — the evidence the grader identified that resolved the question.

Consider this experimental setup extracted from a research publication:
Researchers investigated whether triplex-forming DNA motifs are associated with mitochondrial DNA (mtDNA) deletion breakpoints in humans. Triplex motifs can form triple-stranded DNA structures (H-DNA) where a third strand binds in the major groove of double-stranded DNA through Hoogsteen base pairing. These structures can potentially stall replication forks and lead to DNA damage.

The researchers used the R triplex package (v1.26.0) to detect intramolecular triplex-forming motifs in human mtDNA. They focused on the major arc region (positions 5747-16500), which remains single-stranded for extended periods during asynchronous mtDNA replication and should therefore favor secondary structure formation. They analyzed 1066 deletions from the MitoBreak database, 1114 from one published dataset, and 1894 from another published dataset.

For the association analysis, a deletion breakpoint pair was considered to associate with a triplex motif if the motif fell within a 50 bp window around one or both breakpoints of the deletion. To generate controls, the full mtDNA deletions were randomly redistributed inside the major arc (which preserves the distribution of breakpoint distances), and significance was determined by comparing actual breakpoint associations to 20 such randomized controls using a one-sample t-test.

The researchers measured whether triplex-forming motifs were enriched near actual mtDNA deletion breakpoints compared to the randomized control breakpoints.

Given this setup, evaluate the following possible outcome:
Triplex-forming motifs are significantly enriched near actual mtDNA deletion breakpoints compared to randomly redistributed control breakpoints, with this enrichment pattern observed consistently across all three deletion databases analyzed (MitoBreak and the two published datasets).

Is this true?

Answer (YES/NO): NO